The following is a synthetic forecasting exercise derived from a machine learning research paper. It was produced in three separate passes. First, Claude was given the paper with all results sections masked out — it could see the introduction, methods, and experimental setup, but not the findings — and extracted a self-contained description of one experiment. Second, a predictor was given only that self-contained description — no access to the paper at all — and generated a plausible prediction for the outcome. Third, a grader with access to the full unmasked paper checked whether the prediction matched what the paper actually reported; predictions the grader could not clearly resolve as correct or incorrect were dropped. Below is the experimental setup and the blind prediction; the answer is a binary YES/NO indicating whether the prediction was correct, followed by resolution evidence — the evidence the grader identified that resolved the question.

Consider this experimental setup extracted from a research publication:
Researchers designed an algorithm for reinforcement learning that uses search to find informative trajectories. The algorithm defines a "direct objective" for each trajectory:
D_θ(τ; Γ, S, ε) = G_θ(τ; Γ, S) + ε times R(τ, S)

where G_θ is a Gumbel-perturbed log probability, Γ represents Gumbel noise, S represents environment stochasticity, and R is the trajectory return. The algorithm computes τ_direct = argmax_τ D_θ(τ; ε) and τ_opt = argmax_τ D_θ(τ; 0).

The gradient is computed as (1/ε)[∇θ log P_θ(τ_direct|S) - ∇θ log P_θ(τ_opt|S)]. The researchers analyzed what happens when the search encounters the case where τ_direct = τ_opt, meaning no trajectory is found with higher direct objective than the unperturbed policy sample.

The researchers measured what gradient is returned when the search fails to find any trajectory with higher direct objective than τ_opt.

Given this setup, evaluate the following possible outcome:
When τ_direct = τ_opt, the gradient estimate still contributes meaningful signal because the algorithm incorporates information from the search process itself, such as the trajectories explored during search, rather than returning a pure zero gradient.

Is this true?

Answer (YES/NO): NO